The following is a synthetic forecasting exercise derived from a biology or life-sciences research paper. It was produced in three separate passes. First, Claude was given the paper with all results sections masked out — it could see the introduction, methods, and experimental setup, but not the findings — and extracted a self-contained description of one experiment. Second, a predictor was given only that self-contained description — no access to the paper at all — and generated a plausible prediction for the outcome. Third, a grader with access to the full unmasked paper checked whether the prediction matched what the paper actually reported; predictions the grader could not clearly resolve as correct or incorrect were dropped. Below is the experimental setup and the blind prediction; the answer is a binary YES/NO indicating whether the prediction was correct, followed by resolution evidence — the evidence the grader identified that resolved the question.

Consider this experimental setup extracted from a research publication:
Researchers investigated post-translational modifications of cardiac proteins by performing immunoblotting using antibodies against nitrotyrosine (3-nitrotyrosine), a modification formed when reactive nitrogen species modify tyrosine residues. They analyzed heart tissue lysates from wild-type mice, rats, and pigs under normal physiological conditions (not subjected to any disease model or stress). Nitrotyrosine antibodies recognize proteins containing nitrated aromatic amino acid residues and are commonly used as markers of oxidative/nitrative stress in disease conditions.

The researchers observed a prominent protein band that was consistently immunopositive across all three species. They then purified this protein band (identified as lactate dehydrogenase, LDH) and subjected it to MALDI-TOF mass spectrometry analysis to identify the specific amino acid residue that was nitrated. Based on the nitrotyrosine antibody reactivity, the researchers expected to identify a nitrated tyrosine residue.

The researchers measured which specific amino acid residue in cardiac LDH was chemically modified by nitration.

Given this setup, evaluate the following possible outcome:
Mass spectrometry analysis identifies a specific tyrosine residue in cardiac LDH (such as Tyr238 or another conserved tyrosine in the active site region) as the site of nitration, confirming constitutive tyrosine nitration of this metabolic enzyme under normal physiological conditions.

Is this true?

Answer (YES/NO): NO